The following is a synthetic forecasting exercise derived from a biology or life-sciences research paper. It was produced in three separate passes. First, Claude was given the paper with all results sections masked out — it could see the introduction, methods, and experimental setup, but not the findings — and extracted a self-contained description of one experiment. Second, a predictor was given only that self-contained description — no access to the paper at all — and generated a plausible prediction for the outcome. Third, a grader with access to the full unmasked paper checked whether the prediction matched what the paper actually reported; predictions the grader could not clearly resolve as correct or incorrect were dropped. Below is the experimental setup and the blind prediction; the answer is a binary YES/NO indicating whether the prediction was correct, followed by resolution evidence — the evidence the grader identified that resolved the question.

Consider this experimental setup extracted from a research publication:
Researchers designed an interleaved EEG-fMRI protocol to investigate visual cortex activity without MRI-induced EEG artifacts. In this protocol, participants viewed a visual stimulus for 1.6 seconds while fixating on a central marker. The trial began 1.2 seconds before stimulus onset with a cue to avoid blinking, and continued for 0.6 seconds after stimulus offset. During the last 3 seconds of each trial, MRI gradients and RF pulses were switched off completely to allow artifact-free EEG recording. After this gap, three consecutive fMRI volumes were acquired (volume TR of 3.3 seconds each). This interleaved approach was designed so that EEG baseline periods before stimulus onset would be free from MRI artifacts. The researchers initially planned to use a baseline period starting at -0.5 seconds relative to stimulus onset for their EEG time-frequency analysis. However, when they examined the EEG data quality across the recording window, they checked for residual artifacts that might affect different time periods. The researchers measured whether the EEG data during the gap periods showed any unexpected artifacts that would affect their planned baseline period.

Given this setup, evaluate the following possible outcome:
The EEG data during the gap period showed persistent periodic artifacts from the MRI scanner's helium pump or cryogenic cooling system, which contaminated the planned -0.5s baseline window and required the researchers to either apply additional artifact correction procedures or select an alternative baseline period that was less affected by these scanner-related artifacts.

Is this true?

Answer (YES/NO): NO